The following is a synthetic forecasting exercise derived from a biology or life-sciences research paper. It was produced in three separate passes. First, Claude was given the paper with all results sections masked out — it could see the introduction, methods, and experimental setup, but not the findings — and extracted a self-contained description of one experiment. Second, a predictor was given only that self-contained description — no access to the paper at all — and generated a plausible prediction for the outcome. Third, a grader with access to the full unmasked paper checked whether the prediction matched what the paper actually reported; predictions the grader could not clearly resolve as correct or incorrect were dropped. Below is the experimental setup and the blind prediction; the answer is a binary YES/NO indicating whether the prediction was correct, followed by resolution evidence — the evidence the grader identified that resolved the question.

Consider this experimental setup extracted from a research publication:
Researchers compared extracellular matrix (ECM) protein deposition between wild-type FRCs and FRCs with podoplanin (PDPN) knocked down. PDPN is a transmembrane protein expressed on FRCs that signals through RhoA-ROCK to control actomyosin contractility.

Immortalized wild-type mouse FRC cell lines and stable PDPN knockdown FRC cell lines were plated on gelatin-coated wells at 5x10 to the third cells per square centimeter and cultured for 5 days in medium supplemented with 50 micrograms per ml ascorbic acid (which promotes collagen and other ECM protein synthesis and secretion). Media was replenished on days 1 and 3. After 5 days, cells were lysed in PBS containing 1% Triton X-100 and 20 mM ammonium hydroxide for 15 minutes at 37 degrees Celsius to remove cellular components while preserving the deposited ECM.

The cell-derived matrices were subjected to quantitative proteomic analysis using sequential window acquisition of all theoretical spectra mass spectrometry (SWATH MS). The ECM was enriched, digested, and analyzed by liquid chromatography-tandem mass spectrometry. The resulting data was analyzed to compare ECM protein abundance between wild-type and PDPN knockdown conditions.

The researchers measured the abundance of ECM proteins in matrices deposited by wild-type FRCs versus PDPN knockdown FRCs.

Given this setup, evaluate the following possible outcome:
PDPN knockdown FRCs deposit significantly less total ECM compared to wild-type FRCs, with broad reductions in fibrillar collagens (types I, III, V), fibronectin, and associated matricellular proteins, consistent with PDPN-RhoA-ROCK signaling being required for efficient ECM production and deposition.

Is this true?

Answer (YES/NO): YES